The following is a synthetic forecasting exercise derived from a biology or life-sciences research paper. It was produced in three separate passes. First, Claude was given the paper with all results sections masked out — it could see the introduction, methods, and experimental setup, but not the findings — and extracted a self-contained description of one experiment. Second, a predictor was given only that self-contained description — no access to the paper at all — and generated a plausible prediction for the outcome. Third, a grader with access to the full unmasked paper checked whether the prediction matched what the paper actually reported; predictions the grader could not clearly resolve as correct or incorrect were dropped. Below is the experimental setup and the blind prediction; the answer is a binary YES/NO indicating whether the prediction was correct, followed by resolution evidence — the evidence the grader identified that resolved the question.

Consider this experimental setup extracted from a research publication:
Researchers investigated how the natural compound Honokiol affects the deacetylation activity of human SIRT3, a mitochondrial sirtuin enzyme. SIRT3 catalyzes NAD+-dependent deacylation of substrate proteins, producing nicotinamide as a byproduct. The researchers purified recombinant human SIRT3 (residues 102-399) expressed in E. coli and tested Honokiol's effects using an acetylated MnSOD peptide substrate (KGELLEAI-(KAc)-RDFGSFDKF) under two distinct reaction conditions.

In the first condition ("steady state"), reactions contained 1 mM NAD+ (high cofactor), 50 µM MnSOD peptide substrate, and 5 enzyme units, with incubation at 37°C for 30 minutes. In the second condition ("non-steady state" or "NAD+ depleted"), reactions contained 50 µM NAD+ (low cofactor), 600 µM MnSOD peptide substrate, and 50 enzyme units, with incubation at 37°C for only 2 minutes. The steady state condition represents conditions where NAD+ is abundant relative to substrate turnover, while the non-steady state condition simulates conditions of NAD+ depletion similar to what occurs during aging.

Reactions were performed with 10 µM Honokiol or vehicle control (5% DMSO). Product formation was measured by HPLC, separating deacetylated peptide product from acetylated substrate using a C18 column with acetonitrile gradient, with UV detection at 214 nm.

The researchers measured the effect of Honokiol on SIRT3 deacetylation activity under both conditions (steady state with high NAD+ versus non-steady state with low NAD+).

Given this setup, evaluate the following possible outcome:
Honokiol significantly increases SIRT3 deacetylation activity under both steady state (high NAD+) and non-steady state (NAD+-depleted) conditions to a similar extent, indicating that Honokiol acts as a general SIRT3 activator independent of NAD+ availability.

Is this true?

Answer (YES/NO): NO